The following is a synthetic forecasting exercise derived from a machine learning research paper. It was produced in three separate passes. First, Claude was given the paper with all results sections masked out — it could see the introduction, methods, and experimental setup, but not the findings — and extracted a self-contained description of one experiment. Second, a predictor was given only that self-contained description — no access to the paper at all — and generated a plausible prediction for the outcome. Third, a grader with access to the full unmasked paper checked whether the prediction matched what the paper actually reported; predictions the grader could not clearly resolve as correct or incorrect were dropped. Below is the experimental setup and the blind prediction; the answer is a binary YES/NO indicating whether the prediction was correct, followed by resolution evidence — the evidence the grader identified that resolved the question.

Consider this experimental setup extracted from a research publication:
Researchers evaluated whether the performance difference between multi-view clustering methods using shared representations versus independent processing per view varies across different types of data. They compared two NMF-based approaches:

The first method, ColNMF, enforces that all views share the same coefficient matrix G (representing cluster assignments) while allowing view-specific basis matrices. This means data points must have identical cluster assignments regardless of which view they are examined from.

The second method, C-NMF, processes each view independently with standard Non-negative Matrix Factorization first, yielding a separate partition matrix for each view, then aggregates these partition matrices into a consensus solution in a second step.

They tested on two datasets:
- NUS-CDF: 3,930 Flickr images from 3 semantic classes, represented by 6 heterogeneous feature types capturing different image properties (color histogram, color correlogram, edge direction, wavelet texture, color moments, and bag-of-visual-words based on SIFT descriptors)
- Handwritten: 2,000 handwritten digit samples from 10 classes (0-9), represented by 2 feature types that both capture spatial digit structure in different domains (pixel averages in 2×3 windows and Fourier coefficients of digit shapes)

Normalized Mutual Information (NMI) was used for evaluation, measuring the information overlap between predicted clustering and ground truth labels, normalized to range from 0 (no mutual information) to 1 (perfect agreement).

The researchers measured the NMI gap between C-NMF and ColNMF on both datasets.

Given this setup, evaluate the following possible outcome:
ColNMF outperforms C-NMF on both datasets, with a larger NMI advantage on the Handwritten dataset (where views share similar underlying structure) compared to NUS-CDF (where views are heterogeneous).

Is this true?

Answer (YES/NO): NO